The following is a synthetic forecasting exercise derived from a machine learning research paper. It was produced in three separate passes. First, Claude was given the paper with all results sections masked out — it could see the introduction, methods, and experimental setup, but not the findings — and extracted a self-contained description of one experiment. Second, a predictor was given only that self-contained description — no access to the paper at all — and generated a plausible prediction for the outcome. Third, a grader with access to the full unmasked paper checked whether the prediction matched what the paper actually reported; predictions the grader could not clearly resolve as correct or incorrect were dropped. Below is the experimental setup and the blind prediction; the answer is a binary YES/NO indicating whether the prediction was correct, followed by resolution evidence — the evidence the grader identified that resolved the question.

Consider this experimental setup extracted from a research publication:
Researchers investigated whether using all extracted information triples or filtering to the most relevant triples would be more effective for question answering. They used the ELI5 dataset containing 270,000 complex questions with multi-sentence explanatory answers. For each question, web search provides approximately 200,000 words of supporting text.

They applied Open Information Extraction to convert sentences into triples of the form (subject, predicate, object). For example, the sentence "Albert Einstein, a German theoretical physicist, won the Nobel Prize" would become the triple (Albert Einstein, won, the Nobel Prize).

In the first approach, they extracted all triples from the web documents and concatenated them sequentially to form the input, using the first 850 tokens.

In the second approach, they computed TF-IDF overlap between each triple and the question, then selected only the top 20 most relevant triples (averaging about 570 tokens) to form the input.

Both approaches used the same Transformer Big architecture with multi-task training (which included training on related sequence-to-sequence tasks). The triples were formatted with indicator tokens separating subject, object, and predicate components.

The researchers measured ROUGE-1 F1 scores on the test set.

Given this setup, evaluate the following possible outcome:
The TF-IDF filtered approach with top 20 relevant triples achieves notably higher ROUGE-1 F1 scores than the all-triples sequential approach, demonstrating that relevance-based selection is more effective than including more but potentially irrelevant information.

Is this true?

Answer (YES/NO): NO